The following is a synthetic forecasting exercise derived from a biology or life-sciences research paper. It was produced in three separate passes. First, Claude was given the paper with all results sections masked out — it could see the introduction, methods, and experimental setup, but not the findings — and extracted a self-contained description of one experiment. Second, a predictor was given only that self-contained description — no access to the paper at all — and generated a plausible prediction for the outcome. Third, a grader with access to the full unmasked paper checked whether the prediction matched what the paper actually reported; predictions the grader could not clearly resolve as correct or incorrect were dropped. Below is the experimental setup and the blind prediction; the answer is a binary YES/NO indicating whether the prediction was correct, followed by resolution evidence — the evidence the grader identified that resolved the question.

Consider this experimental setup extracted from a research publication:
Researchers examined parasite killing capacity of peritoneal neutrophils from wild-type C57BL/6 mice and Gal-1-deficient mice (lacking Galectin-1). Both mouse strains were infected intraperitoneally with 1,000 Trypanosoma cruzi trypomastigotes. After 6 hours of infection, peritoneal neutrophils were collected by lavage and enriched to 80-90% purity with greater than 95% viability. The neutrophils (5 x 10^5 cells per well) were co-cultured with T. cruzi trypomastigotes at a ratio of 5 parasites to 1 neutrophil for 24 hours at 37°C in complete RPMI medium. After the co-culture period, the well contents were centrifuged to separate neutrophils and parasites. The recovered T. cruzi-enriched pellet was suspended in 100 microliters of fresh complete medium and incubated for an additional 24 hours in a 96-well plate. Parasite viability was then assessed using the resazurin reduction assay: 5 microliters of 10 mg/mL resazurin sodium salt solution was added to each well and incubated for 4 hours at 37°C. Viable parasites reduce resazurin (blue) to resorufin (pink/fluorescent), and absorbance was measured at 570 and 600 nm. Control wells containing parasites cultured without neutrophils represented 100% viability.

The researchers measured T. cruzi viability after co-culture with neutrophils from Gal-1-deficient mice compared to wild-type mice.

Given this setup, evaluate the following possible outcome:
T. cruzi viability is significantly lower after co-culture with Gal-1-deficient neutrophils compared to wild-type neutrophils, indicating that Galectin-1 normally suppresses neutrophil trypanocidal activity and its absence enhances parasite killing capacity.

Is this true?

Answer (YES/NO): YES